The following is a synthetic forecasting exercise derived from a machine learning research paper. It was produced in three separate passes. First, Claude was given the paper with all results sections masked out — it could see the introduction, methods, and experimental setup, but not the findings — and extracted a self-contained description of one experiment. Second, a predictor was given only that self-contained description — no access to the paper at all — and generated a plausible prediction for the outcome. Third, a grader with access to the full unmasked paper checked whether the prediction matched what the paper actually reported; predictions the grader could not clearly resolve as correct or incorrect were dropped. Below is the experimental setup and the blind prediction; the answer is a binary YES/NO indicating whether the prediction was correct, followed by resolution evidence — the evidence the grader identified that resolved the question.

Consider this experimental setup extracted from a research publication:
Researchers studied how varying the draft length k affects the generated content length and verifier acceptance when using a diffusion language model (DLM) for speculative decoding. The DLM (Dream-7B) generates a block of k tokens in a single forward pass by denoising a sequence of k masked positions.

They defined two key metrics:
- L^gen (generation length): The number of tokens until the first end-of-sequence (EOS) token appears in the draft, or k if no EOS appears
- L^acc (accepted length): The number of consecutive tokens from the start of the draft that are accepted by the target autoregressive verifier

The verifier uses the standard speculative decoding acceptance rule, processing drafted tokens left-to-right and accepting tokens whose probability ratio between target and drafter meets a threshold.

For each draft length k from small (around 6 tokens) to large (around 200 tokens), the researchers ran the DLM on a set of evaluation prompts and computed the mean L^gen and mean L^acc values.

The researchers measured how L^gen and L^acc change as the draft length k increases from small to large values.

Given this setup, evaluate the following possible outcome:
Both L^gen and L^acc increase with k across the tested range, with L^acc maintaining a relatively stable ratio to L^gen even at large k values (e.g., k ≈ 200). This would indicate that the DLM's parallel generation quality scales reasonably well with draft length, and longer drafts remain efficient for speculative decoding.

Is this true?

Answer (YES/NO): NO